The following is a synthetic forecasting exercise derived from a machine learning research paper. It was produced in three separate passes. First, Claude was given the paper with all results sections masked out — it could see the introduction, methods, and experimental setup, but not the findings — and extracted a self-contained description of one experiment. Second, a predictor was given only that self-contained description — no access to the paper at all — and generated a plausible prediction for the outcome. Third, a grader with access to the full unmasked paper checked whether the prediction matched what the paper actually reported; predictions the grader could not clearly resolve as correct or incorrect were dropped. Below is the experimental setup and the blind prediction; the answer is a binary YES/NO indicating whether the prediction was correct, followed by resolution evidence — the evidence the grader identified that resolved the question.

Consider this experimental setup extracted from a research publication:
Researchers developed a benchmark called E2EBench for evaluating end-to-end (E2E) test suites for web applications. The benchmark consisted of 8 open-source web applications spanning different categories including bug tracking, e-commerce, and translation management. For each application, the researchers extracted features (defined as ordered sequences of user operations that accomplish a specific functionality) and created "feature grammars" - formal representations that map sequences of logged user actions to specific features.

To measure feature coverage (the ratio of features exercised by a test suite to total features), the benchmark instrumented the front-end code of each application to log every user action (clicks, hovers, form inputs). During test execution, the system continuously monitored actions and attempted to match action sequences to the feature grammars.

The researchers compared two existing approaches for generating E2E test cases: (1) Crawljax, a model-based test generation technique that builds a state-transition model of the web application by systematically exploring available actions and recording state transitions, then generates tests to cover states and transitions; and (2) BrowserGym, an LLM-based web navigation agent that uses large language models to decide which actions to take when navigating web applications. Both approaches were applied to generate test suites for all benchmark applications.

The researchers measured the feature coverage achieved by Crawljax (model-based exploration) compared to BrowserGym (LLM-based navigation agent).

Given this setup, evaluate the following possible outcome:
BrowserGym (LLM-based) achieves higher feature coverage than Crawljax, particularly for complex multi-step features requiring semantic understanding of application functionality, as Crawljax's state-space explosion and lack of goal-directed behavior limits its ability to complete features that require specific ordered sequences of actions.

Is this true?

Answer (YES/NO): NO